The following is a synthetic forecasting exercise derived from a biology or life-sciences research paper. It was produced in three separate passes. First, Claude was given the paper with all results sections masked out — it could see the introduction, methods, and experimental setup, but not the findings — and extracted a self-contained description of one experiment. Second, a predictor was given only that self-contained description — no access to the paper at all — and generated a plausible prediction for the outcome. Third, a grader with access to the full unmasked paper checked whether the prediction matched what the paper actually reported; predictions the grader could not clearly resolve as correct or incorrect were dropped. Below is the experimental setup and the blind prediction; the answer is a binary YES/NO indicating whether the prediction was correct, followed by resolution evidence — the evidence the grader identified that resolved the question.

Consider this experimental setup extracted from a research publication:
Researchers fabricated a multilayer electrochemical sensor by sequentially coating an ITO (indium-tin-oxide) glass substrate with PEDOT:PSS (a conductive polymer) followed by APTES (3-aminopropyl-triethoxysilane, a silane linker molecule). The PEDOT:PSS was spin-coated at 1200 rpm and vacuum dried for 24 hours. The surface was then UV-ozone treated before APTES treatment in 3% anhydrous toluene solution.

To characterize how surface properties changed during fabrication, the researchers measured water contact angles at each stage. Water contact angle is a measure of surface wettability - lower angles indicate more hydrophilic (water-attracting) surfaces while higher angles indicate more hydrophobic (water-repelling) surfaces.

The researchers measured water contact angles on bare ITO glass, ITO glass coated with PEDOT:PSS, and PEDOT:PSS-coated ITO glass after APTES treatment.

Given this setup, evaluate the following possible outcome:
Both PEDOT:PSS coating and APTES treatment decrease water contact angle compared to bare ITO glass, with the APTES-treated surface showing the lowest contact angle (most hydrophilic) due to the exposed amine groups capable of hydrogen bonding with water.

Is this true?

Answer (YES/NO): NO